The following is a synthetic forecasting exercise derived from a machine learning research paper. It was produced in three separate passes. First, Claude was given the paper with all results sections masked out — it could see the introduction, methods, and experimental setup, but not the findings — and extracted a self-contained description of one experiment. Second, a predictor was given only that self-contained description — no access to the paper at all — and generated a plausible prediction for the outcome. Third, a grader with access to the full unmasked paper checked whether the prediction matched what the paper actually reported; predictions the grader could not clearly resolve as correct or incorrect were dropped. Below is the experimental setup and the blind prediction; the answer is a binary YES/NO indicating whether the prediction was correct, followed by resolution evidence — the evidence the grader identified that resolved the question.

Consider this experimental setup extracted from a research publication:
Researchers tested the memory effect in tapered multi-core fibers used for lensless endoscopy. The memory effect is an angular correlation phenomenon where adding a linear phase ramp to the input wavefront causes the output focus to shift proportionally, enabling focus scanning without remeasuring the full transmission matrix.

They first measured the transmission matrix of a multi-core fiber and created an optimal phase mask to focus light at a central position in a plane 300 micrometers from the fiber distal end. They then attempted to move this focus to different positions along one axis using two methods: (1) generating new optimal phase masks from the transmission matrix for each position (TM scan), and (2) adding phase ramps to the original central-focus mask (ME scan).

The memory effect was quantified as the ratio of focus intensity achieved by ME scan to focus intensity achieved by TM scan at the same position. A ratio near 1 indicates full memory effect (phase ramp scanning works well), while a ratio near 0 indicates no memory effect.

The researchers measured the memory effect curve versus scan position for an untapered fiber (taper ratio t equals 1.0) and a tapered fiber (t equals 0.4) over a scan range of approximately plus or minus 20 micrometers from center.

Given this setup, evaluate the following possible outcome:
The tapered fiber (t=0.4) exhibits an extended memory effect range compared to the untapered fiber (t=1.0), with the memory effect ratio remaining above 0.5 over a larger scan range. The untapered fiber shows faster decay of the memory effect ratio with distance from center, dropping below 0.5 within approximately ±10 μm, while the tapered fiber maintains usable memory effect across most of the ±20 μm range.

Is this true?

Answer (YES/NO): NO